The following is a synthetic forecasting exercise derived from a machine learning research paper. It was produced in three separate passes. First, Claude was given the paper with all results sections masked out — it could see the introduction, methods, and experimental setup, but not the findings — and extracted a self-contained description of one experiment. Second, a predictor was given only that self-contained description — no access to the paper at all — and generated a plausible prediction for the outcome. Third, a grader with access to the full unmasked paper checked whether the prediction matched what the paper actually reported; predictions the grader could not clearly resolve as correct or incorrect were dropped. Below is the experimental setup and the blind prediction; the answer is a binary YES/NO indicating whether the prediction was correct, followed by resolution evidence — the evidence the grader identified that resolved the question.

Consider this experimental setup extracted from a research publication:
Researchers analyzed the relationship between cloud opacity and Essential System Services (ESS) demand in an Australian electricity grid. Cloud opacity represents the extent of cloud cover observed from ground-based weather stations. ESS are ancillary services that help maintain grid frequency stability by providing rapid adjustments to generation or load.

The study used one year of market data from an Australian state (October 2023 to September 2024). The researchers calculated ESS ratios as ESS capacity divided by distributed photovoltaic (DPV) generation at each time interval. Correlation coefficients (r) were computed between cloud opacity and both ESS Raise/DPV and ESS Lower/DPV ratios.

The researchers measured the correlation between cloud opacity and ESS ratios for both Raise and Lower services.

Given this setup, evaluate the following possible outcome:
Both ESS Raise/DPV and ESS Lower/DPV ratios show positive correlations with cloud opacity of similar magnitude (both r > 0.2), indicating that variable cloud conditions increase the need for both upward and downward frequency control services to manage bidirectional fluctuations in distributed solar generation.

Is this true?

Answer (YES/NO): NO